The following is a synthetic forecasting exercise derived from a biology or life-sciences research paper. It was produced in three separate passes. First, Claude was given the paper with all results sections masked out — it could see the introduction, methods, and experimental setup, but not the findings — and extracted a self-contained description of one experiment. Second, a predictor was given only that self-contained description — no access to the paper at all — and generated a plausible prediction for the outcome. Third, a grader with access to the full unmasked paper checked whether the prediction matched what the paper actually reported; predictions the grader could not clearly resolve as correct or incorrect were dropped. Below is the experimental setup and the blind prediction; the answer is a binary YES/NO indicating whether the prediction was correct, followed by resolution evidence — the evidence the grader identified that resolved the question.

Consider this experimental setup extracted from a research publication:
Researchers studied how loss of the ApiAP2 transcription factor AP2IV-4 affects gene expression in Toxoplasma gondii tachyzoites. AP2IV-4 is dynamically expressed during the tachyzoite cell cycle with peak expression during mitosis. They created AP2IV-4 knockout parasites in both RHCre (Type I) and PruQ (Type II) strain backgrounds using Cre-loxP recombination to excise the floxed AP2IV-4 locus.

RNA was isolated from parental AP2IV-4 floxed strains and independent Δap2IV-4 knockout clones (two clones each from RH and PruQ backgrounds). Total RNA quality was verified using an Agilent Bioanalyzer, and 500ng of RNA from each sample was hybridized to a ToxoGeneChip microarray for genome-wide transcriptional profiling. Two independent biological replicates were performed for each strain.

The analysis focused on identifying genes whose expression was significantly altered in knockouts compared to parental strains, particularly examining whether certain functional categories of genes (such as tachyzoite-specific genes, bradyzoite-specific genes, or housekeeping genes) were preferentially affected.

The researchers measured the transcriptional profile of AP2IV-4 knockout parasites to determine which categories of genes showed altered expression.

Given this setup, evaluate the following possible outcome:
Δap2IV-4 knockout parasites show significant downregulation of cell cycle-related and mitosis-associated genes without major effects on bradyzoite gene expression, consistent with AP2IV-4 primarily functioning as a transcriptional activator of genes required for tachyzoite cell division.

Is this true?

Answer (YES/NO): NO